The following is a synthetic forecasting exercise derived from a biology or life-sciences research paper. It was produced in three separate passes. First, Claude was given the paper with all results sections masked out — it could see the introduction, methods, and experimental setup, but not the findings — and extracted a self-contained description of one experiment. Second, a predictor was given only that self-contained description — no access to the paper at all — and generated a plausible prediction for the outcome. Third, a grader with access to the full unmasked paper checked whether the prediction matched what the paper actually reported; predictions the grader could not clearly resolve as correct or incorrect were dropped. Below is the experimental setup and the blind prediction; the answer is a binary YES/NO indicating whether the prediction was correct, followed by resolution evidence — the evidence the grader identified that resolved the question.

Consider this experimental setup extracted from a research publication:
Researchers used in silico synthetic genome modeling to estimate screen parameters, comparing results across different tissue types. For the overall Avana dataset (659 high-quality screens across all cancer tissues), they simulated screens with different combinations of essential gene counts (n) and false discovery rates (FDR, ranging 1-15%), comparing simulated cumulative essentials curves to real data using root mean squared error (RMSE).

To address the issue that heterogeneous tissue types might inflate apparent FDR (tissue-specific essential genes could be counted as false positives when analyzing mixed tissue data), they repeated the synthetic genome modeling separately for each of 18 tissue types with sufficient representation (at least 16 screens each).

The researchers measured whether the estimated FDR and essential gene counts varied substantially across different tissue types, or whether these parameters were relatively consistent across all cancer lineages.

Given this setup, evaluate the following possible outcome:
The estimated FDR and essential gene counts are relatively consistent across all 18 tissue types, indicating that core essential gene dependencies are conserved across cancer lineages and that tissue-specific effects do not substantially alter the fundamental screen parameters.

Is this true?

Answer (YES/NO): YES